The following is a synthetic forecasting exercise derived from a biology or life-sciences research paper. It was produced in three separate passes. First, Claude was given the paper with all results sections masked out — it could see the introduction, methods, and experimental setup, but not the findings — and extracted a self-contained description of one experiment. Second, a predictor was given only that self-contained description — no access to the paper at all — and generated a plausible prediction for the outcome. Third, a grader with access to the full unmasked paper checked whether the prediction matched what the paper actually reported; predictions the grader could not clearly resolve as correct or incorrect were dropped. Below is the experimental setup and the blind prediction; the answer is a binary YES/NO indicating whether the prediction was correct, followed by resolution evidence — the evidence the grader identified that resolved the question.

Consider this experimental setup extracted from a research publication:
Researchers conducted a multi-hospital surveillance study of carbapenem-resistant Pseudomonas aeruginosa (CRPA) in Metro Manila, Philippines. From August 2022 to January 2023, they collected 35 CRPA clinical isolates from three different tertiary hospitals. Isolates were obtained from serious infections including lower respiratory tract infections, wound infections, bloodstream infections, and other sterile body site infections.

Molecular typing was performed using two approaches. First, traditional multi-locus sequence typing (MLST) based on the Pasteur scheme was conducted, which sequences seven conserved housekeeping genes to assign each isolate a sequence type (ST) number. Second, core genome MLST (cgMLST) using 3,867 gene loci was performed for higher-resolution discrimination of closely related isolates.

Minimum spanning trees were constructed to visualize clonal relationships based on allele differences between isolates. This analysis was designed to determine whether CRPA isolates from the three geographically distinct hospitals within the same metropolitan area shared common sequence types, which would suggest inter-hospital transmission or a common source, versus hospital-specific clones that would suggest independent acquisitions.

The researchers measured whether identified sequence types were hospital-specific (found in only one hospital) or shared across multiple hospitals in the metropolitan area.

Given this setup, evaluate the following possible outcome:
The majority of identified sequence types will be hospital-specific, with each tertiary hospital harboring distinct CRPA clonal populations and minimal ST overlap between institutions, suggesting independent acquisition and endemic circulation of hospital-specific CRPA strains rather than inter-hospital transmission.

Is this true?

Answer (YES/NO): YES